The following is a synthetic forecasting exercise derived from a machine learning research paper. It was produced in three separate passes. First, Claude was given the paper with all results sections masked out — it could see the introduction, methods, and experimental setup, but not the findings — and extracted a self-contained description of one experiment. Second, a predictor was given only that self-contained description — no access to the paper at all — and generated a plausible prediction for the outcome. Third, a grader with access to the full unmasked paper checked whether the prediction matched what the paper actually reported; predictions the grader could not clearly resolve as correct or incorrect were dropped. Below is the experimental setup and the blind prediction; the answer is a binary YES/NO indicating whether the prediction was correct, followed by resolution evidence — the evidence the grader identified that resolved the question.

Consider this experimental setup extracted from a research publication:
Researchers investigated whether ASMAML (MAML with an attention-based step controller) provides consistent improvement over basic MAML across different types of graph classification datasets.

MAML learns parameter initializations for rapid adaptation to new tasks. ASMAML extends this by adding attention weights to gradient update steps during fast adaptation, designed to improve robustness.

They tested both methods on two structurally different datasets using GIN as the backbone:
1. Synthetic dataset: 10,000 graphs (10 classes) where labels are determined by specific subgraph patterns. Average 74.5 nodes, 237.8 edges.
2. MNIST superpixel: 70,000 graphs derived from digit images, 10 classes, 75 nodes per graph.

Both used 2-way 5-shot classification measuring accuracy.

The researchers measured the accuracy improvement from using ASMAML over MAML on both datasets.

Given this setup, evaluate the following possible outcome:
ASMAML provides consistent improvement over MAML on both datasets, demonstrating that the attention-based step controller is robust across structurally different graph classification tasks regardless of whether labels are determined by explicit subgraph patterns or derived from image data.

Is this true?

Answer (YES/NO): YES